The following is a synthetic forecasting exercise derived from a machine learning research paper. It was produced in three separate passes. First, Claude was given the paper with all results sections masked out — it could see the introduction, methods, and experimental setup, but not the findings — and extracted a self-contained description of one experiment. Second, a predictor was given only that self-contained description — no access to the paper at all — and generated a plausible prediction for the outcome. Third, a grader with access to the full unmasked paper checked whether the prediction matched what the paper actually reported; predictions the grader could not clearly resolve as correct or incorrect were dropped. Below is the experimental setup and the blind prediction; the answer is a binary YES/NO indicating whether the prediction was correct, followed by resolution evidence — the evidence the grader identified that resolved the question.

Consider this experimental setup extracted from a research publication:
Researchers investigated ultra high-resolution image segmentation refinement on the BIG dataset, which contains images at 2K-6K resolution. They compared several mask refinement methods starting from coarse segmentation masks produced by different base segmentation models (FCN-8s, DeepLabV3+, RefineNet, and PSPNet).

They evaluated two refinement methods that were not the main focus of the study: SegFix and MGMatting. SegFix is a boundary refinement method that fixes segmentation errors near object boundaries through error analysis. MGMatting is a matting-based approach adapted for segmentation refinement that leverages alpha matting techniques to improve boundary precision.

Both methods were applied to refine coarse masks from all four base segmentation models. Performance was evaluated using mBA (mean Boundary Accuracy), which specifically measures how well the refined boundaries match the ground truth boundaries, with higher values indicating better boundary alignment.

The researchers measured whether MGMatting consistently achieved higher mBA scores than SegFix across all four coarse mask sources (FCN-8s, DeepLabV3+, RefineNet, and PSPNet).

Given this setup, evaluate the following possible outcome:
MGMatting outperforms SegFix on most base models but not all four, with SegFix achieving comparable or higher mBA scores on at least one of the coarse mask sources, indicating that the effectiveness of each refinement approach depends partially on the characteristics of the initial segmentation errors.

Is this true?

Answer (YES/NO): NO